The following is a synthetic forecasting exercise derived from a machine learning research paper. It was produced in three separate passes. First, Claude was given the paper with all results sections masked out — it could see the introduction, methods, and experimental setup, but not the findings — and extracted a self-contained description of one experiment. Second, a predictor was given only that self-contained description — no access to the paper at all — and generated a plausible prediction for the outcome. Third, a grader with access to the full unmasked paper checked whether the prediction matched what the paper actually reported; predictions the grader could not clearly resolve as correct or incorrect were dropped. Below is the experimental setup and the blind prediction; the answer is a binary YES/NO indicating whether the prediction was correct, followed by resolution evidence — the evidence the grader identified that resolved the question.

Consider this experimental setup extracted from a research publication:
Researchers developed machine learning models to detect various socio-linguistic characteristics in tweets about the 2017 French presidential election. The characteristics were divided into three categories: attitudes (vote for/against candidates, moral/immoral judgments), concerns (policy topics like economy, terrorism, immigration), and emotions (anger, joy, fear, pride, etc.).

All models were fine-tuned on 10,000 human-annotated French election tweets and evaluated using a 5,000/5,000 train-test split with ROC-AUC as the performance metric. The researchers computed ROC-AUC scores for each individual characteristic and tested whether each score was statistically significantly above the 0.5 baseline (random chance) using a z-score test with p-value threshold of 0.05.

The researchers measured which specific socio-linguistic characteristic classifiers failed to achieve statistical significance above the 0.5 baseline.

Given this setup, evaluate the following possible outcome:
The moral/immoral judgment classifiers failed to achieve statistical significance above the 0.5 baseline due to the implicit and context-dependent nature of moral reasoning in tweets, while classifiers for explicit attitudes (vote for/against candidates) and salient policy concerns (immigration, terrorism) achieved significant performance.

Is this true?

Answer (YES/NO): NO